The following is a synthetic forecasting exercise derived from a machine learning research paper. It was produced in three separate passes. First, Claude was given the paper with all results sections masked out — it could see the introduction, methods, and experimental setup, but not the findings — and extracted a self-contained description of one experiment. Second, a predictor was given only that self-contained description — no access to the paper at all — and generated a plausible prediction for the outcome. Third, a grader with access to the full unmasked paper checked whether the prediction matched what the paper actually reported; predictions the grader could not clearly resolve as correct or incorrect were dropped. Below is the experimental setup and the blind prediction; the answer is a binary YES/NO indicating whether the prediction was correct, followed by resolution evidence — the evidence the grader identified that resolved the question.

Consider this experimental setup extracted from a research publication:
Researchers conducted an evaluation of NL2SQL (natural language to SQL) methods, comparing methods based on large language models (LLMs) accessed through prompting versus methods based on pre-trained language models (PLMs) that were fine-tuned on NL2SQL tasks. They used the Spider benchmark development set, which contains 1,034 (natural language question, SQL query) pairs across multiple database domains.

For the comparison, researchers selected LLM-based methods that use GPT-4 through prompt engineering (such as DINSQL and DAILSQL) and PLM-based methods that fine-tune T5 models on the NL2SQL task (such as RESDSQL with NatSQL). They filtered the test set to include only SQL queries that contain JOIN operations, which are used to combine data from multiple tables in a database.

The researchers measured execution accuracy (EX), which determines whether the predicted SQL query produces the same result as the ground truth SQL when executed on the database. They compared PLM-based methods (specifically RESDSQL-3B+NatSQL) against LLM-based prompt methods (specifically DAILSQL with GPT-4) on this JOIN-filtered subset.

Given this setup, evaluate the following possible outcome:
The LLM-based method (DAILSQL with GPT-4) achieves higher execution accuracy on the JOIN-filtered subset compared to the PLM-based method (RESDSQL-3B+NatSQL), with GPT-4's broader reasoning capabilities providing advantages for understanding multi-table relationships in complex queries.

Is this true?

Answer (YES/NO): NO